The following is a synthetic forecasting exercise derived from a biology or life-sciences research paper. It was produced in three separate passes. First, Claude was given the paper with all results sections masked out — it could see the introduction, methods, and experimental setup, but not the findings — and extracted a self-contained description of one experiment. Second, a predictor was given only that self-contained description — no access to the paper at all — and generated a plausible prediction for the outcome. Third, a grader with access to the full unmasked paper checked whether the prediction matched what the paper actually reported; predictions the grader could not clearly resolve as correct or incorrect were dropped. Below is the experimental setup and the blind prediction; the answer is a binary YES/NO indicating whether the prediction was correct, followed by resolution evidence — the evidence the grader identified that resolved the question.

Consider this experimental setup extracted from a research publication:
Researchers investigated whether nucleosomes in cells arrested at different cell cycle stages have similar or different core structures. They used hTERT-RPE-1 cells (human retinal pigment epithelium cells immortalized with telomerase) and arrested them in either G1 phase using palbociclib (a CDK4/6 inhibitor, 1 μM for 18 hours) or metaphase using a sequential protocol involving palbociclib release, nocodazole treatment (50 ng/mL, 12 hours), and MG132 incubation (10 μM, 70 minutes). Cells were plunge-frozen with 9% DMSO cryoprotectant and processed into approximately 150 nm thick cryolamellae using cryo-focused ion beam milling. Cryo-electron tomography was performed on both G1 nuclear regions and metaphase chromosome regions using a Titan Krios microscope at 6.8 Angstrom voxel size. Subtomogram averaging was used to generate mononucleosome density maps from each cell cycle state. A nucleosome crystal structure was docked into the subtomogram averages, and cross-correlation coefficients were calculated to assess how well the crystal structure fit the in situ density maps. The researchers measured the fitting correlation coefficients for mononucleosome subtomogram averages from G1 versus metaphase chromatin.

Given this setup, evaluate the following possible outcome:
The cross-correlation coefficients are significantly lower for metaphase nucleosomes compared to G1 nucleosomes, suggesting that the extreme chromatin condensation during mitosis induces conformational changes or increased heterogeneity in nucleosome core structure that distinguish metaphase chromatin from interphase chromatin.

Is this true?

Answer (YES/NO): NO